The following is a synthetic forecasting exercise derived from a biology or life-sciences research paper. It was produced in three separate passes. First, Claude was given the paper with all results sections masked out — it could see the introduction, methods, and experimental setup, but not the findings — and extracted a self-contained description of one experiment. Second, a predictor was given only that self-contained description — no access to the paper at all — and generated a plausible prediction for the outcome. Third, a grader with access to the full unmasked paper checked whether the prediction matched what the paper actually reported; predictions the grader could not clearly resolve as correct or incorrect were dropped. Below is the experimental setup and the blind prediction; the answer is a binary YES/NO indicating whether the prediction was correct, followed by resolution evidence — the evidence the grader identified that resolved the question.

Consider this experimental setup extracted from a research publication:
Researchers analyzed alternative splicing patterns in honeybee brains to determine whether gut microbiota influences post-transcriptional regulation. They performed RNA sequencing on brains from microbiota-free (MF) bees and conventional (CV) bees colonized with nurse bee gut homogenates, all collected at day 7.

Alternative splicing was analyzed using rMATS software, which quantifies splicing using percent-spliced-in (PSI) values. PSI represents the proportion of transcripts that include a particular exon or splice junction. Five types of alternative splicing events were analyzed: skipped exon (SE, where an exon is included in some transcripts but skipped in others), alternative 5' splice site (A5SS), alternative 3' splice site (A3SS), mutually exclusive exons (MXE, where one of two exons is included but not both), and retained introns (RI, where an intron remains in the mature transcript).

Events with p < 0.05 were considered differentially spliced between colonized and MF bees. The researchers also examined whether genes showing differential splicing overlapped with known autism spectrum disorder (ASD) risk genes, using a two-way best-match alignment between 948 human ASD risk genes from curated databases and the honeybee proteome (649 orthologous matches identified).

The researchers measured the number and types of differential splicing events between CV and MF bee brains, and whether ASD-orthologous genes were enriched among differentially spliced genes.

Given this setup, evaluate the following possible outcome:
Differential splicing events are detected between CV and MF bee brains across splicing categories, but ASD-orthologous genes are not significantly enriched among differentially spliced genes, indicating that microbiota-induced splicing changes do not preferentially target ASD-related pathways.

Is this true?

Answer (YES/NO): NO